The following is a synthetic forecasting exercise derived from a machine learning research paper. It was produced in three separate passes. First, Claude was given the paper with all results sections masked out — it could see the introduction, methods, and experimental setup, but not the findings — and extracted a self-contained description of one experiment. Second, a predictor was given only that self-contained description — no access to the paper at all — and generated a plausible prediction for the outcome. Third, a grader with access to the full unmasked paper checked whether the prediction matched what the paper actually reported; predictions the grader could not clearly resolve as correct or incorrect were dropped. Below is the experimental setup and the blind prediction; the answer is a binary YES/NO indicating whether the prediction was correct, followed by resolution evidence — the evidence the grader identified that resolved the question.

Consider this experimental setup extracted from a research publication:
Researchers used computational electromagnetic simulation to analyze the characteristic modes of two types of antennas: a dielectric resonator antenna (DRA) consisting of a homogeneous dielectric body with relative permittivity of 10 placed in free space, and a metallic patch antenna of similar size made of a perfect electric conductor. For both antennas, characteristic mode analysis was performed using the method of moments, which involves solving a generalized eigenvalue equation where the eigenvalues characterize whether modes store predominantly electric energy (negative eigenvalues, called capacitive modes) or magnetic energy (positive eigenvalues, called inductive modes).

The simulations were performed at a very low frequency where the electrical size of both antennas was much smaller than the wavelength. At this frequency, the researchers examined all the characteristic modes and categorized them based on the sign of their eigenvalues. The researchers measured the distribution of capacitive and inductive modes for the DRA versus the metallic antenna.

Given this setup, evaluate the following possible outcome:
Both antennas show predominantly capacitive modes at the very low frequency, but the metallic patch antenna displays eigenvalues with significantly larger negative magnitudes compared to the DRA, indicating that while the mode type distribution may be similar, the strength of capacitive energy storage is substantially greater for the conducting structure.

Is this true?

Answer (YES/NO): NO